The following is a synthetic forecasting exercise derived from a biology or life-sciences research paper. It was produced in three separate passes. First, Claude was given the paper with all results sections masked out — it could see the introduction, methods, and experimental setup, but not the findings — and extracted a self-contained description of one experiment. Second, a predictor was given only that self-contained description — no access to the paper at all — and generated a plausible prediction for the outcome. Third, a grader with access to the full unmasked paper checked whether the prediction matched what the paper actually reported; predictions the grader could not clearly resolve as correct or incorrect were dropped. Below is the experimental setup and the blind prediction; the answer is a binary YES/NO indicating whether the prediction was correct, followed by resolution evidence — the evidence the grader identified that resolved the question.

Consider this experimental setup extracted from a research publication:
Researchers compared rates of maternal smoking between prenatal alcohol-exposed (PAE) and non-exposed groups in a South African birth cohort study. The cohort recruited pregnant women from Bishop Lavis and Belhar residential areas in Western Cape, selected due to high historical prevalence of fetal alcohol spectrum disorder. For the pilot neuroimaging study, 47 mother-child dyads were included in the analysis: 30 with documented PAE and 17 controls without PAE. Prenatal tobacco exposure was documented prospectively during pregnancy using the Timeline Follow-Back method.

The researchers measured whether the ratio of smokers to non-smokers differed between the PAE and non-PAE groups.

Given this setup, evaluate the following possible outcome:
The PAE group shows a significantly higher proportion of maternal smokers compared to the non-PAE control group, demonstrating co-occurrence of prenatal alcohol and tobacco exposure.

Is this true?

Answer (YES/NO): YES